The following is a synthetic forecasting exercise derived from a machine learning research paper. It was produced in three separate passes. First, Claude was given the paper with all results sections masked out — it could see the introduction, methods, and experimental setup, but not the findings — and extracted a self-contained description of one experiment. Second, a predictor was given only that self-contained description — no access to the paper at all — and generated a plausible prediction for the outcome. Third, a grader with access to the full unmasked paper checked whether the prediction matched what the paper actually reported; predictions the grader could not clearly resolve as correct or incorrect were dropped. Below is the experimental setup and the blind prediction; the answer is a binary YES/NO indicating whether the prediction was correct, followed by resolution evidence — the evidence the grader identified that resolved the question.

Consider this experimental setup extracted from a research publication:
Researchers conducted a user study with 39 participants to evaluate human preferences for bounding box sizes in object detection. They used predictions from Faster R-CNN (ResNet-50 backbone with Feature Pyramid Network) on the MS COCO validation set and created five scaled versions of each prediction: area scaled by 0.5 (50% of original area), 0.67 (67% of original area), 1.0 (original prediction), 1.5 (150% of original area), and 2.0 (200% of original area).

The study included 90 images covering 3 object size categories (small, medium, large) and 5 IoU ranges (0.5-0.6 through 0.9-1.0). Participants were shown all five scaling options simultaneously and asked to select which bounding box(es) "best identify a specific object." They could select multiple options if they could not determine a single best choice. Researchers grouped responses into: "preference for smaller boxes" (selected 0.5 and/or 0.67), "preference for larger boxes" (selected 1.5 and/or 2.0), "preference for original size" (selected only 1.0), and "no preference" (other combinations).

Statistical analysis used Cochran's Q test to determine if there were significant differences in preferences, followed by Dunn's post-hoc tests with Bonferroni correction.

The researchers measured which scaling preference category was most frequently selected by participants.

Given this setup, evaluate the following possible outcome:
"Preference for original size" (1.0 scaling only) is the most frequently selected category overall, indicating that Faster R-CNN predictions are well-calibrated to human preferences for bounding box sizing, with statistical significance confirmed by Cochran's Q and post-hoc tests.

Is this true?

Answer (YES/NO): NO